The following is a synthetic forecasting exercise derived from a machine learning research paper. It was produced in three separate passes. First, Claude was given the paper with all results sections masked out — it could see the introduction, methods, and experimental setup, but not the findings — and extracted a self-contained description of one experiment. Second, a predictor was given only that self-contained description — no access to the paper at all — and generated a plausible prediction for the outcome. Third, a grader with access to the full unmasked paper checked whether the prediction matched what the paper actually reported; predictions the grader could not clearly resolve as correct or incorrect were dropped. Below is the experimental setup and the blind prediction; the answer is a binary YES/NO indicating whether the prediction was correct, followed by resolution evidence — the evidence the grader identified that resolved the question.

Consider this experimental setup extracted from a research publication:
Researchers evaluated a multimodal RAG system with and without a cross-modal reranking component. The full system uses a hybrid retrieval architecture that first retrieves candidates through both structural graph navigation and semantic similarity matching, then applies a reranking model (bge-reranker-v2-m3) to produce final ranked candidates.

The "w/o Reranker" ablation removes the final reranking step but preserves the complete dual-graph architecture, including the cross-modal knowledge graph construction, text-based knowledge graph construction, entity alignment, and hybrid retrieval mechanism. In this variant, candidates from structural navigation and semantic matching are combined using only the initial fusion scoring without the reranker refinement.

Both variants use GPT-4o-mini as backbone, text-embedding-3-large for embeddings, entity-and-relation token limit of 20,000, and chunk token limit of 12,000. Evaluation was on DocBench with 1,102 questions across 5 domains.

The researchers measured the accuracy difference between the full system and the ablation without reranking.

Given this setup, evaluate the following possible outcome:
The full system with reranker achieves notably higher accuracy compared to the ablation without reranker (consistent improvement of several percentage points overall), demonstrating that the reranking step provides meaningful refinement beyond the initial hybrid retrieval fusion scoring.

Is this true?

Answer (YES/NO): NO